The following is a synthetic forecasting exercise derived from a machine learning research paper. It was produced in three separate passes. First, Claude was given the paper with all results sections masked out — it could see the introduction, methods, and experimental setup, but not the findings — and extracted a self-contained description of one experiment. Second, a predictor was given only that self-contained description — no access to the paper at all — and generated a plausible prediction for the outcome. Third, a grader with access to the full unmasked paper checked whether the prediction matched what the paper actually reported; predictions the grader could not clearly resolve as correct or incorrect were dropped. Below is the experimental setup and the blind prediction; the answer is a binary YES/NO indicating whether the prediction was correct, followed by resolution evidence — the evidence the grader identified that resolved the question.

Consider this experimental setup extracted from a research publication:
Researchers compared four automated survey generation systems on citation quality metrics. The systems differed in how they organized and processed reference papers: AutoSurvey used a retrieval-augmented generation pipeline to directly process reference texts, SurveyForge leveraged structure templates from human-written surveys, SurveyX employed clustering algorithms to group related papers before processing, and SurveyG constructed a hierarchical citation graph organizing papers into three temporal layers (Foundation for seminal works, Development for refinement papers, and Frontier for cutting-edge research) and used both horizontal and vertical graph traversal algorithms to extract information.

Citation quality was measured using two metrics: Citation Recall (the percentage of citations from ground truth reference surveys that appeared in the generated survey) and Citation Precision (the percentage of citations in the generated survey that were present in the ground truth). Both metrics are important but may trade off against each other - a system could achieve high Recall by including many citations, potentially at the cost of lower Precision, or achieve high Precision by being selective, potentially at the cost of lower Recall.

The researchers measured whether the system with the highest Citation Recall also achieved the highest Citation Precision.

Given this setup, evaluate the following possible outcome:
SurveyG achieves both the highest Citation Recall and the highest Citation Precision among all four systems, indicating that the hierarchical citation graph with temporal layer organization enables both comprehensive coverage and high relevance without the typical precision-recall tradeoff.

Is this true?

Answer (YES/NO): NO